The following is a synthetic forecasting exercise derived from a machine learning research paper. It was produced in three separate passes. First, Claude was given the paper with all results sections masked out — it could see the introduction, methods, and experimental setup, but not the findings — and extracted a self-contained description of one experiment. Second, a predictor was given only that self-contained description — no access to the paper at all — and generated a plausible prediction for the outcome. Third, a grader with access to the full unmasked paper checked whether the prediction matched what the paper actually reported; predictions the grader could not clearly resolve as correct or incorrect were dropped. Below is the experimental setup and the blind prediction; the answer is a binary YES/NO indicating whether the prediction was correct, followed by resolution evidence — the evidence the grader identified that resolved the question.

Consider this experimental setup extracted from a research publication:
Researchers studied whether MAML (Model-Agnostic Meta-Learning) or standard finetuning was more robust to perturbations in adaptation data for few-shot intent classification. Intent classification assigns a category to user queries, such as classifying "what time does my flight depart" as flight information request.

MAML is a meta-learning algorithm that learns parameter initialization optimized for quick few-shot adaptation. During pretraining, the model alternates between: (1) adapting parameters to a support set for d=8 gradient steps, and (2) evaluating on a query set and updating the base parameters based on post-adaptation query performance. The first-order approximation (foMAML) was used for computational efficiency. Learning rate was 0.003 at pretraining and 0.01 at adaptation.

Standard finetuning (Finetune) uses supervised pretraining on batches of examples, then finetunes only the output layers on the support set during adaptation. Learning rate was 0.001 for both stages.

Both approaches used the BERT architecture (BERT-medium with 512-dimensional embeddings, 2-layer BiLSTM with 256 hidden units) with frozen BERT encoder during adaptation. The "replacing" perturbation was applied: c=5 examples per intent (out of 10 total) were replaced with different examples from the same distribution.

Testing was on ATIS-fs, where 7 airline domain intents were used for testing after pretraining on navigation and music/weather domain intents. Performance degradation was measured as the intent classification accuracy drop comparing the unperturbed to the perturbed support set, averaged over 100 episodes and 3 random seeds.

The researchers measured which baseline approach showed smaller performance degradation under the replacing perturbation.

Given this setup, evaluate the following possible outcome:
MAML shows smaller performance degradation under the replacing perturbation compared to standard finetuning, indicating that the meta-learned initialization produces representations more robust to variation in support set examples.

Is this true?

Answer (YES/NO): NO